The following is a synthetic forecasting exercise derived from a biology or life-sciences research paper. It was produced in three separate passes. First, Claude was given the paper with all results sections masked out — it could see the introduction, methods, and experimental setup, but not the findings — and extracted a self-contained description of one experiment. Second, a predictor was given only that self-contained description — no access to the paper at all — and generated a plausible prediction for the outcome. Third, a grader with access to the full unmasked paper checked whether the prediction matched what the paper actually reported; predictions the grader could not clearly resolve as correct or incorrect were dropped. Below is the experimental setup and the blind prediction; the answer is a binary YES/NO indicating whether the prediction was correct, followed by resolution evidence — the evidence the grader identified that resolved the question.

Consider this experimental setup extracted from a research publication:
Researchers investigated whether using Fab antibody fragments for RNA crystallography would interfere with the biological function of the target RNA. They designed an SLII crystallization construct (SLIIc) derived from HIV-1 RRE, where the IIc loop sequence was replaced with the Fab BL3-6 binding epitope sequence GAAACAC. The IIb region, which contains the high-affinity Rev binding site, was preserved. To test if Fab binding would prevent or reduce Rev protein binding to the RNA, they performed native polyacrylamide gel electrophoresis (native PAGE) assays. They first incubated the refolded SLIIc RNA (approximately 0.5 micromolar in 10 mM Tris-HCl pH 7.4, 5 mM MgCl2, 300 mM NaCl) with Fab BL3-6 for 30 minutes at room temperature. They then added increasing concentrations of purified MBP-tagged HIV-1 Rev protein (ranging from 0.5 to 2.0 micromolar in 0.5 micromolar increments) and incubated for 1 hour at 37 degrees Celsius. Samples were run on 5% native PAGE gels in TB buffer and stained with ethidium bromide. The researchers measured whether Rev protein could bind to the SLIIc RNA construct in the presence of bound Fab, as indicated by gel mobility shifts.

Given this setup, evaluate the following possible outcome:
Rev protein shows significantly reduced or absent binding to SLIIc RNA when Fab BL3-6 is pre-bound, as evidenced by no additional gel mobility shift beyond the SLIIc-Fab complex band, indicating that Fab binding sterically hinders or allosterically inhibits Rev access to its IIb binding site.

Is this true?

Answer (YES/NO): NO